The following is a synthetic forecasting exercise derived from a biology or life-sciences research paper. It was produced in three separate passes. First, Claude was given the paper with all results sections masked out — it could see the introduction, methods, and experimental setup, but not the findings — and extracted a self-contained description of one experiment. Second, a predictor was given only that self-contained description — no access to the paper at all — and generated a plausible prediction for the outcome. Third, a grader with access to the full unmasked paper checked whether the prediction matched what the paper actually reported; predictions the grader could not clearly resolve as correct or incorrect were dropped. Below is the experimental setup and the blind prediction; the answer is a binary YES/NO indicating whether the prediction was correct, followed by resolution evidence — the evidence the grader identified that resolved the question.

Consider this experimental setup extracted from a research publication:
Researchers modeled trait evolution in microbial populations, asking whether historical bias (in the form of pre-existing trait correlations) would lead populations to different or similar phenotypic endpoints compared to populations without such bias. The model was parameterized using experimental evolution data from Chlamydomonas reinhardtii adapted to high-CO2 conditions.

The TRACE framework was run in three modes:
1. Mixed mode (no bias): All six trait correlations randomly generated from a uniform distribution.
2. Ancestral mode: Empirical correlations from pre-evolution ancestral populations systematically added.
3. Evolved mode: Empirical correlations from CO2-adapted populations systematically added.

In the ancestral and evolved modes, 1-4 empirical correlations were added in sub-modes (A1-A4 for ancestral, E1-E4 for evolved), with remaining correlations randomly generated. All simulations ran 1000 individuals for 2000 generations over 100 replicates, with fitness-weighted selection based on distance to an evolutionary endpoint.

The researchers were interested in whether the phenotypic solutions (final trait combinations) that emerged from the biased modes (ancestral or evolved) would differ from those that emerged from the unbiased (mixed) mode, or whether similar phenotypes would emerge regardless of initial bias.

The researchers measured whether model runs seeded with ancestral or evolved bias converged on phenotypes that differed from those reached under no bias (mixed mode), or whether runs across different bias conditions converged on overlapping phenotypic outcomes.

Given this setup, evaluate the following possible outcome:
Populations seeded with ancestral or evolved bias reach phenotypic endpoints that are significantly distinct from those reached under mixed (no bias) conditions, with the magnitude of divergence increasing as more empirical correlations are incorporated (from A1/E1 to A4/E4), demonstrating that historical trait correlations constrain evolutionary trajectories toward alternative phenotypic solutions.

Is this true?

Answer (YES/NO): NO